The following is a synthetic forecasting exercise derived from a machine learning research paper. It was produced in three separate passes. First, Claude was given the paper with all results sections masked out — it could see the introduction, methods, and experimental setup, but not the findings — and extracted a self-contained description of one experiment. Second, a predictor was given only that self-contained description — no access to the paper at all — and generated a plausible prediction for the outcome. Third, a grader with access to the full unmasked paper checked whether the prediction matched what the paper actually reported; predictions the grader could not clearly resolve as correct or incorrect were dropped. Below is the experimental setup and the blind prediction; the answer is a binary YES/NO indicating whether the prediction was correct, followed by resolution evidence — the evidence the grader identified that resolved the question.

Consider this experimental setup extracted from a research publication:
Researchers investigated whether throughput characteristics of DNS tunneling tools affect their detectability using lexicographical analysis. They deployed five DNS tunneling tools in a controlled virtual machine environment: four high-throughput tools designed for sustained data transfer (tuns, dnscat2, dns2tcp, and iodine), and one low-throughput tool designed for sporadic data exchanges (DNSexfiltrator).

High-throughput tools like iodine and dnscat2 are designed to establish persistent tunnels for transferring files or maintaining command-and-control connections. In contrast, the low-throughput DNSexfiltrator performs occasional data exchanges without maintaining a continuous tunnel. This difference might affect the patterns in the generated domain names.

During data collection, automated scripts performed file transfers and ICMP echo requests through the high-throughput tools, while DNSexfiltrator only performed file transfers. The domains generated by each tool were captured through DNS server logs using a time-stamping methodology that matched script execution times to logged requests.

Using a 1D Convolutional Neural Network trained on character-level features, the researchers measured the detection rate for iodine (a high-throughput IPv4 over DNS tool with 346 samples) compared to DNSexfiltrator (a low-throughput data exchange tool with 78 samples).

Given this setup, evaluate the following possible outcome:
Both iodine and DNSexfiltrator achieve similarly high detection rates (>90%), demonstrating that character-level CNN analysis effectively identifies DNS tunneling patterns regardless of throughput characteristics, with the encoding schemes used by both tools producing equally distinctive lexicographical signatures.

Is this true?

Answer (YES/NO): NO